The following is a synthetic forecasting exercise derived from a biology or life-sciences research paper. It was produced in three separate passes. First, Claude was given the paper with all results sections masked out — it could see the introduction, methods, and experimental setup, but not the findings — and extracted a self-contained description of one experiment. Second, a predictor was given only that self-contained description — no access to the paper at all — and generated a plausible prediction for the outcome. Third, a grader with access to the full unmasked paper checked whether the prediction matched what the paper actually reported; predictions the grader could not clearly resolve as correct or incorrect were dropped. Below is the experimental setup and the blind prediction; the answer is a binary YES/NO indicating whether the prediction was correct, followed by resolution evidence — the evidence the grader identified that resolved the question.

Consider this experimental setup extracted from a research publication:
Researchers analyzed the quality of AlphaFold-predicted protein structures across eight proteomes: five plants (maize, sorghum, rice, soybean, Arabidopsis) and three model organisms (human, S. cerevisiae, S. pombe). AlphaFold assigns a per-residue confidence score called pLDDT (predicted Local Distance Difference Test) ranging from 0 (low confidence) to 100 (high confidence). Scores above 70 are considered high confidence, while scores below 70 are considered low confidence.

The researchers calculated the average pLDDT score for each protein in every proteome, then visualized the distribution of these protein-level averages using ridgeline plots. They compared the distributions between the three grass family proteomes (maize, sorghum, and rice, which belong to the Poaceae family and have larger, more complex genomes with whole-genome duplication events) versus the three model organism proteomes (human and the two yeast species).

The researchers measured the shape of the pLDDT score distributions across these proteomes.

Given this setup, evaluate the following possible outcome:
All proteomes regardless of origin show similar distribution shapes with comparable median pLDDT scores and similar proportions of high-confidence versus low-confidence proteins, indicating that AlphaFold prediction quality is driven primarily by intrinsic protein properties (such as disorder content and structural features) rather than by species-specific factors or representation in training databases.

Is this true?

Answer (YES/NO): NO